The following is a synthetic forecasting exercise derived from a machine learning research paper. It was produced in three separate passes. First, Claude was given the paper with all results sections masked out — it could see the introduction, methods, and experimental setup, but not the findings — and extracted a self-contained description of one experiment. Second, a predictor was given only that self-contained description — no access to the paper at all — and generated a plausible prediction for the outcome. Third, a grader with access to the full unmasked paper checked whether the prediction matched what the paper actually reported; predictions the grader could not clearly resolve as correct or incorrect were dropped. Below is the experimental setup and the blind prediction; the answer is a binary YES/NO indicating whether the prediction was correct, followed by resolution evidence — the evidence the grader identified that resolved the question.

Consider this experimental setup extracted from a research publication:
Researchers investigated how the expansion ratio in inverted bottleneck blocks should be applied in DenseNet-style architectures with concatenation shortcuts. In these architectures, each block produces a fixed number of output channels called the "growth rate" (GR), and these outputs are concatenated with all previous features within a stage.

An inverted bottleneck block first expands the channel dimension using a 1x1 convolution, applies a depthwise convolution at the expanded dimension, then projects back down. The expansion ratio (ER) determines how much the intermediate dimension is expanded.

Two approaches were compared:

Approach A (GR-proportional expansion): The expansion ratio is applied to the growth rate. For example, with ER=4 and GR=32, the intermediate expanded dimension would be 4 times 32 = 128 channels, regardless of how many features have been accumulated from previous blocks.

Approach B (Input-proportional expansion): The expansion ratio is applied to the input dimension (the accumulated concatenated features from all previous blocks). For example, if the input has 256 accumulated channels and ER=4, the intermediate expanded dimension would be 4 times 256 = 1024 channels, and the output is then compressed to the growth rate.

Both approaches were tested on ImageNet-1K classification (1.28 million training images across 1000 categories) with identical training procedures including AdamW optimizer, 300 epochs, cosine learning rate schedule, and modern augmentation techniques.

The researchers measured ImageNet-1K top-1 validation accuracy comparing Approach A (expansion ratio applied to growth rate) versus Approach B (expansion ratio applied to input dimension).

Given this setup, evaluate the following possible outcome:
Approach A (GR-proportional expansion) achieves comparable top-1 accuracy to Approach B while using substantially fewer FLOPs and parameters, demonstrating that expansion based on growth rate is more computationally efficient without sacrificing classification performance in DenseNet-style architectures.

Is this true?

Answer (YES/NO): NO